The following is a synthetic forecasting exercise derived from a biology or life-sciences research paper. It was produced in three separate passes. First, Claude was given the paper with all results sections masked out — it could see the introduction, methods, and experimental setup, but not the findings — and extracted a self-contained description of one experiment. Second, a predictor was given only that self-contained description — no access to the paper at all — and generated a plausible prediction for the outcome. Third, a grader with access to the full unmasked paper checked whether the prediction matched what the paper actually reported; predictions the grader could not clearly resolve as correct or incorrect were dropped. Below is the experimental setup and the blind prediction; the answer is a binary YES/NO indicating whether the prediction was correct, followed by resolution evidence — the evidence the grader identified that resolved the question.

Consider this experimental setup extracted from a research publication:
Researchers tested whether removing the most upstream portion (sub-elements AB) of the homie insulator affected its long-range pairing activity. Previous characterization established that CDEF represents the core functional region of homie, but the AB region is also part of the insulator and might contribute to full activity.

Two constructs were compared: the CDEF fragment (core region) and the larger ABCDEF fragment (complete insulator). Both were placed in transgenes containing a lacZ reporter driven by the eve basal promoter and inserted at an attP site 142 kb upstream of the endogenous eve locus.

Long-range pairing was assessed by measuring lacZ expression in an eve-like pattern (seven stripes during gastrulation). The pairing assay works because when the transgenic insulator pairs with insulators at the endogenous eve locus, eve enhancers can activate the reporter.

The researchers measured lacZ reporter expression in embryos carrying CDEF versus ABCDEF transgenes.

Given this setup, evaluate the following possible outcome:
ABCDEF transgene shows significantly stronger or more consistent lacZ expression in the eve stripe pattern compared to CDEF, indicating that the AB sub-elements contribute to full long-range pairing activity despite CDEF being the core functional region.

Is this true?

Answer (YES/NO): NO